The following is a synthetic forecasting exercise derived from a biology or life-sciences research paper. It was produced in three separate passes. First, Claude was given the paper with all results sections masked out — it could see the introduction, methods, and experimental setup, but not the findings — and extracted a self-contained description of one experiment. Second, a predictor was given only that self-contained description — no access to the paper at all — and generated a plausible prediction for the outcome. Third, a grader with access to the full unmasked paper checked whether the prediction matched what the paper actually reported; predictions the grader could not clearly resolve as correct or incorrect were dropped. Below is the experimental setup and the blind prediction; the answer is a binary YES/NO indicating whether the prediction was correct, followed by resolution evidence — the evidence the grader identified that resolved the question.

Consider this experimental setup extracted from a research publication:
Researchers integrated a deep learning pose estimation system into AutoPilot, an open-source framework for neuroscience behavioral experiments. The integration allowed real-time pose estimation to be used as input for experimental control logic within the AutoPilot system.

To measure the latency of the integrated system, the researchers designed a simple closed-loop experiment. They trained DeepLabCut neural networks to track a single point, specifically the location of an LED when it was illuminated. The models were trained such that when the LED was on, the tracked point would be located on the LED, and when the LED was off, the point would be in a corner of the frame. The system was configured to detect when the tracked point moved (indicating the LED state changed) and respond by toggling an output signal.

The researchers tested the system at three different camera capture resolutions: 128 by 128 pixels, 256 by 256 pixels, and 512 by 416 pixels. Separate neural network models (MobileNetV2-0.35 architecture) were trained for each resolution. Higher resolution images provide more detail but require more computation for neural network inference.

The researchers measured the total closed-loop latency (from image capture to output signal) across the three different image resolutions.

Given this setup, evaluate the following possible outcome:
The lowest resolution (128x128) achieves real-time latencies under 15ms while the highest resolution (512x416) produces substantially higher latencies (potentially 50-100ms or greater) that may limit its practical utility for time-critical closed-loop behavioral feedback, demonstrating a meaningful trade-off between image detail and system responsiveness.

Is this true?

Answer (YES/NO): NO